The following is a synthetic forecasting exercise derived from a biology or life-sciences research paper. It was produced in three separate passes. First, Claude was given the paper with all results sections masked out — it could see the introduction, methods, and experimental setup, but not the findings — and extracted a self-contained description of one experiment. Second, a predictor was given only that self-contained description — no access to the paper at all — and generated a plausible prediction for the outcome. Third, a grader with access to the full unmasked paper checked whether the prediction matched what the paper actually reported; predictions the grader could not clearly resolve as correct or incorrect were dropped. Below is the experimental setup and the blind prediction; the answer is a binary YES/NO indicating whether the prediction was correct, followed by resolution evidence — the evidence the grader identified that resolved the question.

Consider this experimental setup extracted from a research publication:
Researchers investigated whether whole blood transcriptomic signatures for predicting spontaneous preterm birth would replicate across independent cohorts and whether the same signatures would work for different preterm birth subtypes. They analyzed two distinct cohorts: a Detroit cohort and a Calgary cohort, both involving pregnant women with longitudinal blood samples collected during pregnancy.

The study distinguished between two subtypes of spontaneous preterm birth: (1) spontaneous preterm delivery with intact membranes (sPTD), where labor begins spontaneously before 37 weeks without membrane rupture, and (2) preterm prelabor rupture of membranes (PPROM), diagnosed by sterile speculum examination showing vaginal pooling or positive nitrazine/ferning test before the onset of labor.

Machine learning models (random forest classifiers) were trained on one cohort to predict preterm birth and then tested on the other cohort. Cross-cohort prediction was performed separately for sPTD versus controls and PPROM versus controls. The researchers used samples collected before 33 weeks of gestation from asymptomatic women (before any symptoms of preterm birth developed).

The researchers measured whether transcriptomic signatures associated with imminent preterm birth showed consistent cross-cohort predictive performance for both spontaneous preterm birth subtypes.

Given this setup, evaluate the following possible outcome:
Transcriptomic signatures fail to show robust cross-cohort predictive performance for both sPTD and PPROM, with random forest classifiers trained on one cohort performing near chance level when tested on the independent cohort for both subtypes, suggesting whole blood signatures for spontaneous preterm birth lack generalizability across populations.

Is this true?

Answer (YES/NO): NO